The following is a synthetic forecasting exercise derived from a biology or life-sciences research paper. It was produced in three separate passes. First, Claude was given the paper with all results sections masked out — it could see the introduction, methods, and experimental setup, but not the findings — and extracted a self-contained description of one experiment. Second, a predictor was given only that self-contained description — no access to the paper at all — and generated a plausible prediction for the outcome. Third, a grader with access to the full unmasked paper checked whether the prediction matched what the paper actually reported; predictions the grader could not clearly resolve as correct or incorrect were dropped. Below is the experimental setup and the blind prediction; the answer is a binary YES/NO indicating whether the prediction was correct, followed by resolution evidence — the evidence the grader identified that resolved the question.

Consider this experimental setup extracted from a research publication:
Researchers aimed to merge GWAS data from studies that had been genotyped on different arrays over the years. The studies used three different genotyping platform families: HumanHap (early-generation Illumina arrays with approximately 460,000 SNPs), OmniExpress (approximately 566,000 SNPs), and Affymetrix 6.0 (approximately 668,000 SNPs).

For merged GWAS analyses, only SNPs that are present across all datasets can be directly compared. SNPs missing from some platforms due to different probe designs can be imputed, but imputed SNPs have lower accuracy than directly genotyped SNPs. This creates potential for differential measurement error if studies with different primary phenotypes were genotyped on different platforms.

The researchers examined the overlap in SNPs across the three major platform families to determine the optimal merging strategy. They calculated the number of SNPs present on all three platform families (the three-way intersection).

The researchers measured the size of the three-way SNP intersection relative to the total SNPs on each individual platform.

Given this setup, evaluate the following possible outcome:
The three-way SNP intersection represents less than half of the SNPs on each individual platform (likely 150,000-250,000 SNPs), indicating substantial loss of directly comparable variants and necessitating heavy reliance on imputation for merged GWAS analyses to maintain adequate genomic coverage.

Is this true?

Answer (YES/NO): NO